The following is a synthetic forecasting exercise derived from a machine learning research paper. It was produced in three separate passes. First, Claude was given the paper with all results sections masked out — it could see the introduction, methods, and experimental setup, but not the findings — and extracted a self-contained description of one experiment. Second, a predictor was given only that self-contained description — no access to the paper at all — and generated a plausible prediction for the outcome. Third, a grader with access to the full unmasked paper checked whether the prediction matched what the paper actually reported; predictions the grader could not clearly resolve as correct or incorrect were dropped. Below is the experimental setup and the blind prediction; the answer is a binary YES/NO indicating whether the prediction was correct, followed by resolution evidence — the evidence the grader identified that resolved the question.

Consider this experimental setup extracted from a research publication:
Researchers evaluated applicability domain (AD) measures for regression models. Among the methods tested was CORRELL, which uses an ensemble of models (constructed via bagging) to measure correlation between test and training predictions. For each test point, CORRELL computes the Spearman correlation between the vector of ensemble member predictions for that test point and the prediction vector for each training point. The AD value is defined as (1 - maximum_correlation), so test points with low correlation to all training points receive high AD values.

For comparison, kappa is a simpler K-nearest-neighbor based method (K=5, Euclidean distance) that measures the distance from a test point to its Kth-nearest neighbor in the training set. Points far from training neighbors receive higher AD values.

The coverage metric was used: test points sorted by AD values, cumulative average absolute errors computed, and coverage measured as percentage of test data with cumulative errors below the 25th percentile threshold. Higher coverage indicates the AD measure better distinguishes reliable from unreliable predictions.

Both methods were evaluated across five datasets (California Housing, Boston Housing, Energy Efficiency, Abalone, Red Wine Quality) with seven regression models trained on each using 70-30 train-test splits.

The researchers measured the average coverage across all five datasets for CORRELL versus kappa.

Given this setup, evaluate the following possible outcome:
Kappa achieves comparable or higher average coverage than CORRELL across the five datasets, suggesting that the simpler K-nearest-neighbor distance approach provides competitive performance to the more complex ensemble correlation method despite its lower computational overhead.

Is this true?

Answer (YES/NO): YES